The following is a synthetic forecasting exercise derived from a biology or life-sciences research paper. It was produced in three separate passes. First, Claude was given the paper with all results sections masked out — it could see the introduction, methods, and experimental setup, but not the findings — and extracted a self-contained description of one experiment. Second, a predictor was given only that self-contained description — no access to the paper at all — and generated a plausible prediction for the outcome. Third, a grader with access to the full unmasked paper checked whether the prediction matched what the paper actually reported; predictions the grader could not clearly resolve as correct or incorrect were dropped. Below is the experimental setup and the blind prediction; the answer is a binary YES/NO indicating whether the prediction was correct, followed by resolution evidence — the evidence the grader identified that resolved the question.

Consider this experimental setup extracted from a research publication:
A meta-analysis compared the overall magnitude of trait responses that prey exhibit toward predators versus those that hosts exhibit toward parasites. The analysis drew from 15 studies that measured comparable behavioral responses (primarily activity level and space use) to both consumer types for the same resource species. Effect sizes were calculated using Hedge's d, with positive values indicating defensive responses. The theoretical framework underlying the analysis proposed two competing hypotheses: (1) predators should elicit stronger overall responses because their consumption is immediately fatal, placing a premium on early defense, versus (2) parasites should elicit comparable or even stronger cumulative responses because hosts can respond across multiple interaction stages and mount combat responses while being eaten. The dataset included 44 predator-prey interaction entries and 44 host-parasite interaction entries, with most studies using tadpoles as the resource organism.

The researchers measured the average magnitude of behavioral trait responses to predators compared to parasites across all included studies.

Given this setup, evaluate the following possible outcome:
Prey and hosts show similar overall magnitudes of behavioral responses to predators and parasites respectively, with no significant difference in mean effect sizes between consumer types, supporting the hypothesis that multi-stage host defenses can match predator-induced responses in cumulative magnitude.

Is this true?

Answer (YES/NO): NO